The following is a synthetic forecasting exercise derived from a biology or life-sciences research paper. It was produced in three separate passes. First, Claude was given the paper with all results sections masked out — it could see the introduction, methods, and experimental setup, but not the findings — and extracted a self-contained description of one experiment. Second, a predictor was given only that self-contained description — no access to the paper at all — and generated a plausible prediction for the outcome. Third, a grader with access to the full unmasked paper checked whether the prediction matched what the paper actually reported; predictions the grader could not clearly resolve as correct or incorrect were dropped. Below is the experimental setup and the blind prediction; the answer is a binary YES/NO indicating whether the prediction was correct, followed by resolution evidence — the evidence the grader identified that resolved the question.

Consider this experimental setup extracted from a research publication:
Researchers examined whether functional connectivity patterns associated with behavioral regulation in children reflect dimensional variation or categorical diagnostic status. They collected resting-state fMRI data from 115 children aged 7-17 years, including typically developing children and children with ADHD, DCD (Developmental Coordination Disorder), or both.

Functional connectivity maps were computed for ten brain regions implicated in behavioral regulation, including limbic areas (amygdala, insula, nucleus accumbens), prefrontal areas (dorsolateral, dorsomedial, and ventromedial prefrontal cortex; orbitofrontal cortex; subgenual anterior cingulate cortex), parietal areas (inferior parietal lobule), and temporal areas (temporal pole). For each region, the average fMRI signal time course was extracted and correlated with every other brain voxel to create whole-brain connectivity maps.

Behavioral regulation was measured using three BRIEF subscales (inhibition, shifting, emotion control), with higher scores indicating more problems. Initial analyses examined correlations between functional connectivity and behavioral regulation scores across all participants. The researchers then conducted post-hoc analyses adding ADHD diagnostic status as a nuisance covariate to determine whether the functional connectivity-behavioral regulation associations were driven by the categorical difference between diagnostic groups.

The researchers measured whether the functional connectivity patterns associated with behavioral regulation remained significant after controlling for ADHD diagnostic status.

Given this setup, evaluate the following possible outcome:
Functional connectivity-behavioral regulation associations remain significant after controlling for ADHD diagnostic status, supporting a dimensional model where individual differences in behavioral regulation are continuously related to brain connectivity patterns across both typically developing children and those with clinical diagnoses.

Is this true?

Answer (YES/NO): YES